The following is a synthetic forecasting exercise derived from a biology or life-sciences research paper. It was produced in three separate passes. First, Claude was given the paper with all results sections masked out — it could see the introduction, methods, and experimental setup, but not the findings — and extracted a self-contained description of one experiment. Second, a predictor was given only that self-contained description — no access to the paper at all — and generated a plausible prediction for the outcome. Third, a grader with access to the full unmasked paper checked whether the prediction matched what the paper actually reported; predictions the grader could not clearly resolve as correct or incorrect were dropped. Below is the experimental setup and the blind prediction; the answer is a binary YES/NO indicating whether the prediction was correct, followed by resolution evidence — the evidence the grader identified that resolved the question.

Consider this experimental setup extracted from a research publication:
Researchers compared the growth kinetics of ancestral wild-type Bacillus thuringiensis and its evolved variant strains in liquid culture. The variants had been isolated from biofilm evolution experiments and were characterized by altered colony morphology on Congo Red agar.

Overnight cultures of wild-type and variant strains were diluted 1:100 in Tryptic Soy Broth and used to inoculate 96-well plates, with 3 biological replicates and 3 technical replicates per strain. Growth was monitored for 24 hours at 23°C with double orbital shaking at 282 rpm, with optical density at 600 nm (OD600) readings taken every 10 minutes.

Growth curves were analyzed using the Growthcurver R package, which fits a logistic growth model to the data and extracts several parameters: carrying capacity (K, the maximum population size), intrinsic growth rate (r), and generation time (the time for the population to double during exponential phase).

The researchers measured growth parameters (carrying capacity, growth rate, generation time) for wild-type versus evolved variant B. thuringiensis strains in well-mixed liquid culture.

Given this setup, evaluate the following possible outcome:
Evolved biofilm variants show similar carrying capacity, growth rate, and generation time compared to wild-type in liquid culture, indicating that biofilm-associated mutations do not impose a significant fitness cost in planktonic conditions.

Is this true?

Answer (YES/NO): NO